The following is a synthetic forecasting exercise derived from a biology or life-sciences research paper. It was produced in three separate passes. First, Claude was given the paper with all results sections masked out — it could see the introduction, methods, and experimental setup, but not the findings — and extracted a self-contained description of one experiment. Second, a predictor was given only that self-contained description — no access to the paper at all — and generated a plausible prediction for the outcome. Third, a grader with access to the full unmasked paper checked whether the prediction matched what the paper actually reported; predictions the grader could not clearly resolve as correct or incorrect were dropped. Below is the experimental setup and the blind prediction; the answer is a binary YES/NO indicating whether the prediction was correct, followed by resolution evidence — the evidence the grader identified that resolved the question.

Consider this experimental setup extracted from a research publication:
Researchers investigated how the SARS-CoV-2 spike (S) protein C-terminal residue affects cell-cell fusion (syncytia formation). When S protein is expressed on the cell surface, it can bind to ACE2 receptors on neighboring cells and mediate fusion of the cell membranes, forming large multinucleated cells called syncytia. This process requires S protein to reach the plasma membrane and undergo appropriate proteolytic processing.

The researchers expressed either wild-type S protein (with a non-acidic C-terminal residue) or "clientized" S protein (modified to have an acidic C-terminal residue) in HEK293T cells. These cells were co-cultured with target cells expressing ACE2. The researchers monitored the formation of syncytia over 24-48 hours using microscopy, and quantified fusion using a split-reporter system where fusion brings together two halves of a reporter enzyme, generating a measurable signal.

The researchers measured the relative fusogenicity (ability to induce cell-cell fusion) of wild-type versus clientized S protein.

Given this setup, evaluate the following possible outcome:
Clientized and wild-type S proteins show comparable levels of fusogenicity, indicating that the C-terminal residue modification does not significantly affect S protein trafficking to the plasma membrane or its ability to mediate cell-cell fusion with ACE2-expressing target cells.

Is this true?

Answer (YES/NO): NO